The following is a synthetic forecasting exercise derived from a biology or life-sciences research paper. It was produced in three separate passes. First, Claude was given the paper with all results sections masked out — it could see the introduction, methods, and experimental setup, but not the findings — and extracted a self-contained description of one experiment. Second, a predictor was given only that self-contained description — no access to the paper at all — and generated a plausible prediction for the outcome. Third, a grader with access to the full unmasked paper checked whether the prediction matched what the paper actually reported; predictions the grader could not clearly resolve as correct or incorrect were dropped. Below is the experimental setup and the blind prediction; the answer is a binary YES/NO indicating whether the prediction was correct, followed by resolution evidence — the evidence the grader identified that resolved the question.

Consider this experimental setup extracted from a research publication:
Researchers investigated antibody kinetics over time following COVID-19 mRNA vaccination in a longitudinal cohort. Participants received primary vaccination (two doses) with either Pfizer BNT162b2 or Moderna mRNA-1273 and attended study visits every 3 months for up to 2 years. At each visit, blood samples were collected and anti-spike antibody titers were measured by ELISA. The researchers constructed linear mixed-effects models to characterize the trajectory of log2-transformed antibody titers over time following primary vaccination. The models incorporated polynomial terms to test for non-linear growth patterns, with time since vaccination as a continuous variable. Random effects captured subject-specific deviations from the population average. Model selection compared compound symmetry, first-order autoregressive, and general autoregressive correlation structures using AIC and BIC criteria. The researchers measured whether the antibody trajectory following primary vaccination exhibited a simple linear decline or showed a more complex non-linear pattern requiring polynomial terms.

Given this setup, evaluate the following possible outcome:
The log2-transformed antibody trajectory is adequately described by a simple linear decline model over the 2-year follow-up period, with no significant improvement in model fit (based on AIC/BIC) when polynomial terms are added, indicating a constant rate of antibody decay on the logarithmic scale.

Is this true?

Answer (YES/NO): NO